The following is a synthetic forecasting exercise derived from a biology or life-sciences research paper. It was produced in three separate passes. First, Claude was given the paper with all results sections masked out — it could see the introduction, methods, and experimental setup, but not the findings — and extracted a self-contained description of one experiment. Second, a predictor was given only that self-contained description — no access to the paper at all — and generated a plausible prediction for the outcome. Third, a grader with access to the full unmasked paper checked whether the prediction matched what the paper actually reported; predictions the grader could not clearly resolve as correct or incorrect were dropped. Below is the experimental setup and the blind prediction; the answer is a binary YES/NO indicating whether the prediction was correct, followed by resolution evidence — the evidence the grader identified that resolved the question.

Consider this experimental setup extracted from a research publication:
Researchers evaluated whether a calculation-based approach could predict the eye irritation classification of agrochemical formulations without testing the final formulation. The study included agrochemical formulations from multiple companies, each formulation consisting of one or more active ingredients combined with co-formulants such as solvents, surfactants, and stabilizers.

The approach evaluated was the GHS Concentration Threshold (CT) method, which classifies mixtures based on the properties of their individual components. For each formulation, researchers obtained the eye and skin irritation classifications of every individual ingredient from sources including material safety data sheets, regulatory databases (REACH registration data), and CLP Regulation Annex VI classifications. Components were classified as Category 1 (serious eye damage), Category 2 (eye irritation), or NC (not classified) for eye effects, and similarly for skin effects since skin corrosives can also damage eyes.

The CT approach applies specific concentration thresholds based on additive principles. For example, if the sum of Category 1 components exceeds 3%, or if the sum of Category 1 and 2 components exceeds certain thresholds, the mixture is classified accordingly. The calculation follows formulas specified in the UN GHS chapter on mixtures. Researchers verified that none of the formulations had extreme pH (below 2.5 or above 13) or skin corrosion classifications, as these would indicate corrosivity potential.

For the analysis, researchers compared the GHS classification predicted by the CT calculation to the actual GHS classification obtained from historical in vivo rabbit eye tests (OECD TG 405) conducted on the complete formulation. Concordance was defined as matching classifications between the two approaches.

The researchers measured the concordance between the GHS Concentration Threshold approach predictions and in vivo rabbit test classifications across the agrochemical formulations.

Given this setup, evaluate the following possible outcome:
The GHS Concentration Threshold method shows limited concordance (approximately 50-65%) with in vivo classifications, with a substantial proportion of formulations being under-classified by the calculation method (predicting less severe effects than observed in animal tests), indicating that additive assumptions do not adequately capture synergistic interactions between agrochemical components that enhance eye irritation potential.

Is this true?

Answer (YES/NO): NO